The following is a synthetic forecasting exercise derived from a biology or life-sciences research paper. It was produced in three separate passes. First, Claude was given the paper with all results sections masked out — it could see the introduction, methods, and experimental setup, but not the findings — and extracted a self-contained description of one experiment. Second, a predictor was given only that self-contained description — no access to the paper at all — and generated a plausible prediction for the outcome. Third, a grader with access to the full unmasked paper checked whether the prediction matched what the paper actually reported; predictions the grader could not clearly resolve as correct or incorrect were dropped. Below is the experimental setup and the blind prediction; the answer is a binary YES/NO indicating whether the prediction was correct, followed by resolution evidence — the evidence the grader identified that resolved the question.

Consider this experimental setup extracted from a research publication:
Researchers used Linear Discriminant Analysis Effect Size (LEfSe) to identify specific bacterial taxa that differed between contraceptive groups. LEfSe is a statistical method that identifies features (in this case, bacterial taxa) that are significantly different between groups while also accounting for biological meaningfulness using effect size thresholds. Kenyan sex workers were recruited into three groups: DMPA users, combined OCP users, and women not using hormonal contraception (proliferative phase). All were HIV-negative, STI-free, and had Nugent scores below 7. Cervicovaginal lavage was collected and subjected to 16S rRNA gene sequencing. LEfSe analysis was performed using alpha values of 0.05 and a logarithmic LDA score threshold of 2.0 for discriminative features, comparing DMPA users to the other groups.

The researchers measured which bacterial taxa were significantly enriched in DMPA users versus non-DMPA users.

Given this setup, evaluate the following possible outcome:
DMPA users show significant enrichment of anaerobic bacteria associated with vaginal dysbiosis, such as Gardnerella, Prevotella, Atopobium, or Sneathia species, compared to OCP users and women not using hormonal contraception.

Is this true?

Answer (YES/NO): YES